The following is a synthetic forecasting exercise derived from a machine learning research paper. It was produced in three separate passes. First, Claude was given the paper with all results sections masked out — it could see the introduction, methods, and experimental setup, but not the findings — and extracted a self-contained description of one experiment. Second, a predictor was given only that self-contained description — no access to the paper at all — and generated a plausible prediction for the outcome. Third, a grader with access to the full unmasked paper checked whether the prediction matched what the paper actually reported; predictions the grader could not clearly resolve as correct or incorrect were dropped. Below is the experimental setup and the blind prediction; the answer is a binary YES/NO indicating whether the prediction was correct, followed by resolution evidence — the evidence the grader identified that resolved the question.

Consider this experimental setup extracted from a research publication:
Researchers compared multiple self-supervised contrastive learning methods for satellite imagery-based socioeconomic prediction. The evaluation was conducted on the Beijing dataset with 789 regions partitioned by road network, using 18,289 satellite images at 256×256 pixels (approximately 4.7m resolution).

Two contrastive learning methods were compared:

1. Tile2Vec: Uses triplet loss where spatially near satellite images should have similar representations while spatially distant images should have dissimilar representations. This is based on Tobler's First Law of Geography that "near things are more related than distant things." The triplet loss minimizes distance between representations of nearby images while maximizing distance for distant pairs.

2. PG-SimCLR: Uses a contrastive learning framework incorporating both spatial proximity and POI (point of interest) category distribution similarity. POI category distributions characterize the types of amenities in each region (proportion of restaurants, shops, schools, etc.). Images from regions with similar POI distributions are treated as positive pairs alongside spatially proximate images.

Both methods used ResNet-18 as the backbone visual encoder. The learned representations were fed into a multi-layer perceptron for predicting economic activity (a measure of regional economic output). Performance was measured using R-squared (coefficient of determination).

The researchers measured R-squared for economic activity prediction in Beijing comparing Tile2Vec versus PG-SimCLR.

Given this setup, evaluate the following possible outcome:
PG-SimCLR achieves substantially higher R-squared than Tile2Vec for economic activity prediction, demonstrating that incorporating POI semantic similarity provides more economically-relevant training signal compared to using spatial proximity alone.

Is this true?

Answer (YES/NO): YES